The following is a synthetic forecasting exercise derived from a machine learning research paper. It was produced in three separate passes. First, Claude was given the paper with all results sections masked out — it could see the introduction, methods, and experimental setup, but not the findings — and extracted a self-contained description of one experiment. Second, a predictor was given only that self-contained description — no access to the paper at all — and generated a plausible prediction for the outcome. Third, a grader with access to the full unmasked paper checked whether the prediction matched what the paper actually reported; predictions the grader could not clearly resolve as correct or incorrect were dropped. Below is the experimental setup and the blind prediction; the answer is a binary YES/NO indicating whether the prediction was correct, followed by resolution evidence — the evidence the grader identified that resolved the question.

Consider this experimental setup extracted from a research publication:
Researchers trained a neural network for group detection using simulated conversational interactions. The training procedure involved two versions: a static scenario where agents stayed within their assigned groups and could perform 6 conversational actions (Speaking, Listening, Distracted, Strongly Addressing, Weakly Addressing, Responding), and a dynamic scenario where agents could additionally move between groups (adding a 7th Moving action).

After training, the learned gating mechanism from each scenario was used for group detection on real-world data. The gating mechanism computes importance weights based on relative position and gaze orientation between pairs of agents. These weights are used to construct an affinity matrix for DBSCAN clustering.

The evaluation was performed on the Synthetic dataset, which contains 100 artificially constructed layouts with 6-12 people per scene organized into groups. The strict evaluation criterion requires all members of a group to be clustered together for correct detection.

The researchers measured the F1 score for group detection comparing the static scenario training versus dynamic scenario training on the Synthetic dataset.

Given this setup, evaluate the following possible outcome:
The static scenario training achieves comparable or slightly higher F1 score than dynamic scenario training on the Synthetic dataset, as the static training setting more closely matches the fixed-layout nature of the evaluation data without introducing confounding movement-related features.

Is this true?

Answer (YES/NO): NO